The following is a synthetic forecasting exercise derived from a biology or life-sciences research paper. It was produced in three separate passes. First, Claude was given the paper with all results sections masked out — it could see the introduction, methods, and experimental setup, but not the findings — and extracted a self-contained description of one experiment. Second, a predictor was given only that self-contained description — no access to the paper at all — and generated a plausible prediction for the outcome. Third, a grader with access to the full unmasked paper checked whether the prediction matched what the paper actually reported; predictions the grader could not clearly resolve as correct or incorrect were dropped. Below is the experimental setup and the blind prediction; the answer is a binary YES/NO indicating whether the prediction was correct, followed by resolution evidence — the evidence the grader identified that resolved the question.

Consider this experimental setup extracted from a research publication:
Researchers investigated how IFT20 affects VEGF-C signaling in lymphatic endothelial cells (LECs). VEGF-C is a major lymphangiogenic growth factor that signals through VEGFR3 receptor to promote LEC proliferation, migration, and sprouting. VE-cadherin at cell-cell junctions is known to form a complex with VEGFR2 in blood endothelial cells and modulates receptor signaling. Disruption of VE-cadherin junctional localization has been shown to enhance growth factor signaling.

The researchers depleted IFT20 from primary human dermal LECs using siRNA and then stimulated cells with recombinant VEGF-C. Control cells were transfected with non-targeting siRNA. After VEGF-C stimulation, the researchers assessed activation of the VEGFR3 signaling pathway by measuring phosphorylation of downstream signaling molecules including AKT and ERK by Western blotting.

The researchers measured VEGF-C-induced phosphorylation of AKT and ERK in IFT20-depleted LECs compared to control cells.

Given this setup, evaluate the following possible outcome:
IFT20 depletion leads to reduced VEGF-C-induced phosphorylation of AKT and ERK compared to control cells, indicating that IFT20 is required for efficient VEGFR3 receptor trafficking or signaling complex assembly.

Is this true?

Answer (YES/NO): NO